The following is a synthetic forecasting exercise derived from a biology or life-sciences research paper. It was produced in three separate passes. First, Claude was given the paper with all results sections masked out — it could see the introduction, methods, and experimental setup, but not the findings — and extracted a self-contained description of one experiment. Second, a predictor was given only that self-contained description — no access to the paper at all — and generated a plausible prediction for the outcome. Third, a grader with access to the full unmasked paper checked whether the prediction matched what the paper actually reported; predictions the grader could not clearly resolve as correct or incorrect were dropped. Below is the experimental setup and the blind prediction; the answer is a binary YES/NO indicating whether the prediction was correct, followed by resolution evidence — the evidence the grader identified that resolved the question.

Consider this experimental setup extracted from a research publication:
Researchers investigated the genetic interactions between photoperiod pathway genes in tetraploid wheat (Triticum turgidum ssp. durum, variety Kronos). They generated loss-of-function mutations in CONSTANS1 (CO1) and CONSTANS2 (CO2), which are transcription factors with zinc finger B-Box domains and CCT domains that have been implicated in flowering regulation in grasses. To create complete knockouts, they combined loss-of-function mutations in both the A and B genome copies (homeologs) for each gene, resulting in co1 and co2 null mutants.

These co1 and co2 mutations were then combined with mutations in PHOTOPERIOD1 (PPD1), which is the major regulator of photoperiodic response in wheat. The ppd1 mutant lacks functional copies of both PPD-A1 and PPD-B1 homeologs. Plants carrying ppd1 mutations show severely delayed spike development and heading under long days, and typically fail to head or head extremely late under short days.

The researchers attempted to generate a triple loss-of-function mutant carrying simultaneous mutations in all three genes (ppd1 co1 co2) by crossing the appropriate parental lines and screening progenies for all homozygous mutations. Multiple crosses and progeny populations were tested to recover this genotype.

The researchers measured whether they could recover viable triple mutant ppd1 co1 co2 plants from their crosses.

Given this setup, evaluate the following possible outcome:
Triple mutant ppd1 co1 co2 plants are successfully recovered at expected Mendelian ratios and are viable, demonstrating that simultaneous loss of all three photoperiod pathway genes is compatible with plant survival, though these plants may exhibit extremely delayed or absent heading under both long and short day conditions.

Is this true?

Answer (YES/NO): NO